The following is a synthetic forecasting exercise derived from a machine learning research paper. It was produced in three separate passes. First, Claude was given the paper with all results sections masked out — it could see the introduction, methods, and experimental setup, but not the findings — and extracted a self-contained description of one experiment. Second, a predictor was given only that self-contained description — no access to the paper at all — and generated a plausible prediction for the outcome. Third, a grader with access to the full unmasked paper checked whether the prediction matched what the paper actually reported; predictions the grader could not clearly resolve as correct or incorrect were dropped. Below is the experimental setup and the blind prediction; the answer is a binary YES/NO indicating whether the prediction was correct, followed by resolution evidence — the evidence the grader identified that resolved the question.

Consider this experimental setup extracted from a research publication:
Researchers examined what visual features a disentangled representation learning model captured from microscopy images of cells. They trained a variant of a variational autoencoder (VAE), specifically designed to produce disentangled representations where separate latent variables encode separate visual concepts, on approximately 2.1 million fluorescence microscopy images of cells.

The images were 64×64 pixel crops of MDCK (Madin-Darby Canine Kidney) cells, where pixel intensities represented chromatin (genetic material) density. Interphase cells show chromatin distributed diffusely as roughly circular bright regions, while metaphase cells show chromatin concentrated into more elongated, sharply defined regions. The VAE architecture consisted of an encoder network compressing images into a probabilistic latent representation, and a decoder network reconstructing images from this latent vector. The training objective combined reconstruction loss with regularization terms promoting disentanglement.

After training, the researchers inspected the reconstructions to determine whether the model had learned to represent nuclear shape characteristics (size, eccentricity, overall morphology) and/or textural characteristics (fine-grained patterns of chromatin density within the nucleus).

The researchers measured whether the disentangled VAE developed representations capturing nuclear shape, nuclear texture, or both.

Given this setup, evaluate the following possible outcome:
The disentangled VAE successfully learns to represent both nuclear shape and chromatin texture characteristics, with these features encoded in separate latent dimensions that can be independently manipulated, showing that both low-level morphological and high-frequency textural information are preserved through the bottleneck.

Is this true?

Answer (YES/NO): NO